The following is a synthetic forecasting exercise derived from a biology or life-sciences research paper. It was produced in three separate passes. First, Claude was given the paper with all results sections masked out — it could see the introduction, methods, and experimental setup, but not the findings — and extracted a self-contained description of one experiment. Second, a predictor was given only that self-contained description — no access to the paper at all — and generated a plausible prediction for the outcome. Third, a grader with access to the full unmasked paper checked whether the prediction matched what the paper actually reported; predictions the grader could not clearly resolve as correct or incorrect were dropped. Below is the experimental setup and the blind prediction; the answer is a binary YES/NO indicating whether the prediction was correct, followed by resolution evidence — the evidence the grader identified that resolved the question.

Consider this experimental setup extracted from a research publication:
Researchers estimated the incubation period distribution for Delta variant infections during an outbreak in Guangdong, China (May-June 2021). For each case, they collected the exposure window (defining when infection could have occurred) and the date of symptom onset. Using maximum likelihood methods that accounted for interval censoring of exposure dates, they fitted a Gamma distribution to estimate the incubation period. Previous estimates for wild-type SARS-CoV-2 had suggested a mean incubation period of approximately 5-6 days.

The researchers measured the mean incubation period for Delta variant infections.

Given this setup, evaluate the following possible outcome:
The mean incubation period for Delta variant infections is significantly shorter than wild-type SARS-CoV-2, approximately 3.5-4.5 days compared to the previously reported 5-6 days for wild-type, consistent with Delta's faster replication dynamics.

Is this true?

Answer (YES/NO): NO